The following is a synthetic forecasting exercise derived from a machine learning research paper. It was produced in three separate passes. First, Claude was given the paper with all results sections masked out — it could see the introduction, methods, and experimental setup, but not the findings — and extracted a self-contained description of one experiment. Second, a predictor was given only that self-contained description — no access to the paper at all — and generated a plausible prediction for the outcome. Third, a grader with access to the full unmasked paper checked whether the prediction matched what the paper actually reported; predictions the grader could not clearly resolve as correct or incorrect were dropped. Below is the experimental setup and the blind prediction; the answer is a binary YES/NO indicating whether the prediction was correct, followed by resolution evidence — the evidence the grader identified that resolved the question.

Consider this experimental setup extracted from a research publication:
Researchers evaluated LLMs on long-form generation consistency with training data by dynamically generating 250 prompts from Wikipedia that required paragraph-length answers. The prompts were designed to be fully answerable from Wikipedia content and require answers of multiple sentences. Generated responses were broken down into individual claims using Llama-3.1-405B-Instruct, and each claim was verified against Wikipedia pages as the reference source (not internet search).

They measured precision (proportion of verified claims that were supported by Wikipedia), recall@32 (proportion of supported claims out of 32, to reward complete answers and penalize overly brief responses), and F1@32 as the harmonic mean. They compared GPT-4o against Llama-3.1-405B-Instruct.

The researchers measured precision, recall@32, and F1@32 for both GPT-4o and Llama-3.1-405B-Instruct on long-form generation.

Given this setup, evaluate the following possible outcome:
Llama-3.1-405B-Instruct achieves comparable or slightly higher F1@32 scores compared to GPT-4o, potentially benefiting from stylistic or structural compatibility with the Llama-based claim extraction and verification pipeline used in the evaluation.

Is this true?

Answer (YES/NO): NO